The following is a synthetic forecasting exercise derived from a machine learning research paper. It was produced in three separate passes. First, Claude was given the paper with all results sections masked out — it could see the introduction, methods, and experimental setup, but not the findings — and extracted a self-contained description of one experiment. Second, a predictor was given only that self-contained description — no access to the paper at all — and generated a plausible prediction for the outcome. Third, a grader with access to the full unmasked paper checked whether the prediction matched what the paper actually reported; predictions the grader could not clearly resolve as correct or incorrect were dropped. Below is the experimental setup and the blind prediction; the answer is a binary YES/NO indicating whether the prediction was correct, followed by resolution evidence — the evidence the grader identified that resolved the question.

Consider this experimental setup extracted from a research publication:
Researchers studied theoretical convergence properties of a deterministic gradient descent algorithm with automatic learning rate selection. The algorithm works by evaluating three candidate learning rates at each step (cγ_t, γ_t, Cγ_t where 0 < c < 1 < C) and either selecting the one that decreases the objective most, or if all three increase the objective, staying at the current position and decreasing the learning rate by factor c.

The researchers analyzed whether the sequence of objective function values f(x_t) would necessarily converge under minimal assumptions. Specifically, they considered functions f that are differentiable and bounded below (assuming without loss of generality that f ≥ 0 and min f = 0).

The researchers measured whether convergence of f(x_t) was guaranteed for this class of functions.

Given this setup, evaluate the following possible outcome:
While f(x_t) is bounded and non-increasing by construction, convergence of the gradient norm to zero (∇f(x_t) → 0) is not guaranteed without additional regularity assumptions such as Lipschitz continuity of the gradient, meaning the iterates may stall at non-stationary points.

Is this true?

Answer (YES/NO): YES